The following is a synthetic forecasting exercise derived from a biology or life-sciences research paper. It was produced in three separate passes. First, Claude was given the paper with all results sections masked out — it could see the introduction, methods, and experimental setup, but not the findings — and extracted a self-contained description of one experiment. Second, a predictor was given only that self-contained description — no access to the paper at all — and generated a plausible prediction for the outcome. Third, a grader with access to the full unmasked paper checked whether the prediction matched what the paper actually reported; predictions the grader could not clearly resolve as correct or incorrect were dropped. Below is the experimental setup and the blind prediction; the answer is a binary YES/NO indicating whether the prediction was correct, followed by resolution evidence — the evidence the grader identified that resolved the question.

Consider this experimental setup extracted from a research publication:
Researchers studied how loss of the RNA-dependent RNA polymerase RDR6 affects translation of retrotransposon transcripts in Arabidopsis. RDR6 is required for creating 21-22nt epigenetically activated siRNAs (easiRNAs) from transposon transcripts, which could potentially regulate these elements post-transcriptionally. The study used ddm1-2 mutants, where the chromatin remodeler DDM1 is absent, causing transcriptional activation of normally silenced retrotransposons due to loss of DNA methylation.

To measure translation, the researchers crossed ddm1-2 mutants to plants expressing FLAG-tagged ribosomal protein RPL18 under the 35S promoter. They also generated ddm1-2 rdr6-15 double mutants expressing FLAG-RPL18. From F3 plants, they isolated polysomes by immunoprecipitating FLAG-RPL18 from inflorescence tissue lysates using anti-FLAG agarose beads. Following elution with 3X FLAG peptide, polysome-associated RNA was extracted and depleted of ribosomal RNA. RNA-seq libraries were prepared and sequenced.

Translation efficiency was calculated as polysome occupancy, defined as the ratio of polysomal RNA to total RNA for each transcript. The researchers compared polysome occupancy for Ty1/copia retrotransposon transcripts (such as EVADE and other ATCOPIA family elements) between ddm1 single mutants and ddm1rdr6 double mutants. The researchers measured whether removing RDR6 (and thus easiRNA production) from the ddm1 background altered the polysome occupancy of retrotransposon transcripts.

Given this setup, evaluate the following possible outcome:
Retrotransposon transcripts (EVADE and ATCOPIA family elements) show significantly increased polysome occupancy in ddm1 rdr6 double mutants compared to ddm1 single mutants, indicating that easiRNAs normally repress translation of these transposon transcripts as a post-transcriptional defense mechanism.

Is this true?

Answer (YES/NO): NO